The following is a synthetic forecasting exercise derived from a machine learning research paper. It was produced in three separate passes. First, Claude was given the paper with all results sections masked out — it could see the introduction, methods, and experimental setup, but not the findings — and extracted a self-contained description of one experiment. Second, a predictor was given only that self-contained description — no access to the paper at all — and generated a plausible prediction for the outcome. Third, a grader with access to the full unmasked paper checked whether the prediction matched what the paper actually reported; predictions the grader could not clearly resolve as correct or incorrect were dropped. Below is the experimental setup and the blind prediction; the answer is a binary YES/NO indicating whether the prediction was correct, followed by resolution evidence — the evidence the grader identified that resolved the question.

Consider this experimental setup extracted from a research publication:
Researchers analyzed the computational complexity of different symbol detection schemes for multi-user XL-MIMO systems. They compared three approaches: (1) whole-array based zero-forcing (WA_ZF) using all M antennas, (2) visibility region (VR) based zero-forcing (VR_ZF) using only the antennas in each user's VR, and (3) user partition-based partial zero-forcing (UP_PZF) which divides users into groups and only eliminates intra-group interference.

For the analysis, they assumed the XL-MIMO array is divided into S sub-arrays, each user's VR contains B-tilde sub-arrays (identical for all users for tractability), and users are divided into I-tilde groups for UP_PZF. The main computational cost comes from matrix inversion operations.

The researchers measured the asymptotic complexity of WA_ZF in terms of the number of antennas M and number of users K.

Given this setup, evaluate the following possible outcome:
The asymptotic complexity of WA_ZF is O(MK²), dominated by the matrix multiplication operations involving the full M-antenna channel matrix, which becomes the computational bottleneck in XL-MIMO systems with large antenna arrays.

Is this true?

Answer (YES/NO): NO